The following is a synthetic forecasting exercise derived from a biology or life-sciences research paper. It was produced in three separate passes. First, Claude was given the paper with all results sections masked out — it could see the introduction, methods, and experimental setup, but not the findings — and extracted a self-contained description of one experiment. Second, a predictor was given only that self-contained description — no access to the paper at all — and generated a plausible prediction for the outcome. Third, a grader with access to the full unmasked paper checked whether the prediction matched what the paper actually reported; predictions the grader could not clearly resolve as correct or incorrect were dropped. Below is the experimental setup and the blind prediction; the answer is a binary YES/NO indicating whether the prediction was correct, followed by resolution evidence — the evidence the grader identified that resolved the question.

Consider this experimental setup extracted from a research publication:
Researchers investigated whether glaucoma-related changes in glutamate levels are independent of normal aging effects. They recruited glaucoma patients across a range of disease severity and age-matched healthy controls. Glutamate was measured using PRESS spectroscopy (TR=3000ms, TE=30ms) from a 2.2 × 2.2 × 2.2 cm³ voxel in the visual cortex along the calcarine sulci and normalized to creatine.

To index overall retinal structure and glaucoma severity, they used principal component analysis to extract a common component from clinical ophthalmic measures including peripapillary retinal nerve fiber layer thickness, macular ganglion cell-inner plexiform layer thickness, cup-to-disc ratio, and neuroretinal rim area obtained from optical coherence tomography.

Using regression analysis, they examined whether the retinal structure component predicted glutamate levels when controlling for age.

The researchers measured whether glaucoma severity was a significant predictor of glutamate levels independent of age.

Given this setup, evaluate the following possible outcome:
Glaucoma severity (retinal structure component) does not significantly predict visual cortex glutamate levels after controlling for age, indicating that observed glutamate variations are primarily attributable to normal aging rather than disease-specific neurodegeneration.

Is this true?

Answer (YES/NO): NO